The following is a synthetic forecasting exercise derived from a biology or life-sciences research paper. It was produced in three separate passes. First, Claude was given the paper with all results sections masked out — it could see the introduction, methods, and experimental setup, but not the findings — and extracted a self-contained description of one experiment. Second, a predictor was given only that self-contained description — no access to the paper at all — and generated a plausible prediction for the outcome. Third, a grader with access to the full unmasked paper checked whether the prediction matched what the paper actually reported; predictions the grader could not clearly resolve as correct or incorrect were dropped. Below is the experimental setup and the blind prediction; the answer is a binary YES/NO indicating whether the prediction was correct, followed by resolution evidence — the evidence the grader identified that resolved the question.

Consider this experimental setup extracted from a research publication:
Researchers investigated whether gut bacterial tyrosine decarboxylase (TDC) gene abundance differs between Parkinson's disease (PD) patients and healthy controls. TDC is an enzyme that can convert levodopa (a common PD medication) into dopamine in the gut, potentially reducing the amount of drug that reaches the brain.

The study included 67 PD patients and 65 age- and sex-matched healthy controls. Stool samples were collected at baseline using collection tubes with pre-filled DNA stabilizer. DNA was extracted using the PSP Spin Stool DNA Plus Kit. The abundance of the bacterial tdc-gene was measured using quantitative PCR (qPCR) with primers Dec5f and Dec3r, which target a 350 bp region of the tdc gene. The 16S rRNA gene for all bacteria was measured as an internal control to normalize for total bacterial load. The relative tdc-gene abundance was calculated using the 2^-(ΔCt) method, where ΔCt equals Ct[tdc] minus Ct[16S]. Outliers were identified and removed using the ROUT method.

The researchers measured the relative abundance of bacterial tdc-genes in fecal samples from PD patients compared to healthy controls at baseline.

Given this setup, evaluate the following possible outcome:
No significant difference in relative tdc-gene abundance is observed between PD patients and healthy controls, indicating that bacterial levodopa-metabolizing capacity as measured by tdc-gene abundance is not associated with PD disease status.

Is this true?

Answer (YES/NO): YES